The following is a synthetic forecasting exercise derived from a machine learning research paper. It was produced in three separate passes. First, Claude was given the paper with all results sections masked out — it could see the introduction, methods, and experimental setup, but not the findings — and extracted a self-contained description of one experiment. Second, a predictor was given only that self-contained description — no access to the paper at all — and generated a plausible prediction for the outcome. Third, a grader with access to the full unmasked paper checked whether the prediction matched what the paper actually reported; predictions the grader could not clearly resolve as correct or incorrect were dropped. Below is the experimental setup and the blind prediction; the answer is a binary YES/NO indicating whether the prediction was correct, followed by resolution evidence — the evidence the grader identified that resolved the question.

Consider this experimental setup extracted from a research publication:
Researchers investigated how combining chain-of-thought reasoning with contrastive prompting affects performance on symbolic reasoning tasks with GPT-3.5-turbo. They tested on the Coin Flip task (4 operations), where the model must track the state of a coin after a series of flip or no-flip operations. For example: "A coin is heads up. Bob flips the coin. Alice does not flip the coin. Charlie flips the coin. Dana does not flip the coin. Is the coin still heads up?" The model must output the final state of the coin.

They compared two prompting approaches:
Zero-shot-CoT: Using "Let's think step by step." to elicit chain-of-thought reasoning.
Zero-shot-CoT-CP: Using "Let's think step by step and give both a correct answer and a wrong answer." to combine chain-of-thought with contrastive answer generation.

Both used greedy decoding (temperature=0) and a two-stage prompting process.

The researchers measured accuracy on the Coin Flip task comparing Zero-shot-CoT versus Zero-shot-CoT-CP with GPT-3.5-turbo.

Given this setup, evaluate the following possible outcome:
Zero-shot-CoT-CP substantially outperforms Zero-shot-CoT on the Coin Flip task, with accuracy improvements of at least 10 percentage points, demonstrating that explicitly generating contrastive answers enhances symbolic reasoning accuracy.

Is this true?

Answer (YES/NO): NO